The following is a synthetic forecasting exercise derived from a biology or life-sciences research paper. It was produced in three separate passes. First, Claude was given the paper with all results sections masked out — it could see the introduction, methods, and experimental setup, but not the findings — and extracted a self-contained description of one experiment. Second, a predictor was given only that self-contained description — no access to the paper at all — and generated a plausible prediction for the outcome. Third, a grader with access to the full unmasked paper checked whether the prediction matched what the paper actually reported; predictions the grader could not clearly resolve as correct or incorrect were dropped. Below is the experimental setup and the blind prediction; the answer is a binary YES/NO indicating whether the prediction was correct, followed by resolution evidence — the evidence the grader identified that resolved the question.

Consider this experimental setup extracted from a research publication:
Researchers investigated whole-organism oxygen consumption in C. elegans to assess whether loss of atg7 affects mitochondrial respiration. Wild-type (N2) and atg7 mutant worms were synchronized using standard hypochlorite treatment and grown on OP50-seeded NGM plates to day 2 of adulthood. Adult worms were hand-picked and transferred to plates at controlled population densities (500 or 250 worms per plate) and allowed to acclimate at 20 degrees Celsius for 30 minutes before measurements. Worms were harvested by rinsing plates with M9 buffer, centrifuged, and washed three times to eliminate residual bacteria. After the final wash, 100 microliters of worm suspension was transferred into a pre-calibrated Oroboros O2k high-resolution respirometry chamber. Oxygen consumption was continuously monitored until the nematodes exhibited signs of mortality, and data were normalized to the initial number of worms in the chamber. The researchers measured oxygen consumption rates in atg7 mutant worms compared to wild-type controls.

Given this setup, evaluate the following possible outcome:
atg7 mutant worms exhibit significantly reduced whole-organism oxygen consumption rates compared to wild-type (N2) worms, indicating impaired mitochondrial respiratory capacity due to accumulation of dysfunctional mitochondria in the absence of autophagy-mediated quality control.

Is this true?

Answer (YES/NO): YES